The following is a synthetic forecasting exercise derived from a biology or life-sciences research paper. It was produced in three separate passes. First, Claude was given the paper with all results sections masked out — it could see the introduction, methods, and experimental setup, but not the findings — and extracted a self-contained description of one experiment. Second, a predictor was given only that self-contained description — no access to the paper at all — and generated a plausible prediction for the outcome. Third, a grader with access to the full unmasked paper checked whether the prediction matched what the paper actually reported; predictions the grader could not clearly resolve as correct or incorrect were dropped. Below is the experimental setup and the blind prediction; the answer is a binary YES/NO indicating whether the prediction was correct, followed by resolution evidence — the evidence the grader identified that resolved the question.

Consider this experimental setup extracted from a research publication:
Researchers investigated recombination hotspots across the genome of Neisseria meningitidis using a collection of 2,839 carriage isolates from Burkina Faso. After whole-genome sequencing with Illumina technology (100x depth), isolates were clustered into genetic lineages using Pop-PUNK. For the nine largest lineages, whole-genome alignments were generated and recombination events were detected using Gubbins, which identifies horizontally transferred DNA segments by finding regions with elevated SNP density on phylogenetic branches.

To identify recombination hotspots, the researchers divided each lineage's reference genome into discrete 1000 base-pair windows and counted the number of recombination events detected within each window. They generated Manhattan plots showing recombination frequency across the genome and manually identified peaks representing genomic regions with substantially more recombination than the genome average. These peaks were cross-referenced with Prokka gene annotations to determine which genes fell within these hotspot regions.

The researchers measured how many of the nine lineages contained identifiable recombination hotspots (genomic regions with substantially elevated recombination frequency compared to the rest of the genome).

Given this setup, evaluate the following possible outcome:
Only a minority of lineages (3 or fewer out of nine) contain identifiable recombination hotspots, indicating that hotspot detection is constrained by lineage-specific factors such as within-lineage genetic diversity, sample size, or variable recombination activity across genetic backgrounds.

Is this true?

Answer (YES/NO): NO